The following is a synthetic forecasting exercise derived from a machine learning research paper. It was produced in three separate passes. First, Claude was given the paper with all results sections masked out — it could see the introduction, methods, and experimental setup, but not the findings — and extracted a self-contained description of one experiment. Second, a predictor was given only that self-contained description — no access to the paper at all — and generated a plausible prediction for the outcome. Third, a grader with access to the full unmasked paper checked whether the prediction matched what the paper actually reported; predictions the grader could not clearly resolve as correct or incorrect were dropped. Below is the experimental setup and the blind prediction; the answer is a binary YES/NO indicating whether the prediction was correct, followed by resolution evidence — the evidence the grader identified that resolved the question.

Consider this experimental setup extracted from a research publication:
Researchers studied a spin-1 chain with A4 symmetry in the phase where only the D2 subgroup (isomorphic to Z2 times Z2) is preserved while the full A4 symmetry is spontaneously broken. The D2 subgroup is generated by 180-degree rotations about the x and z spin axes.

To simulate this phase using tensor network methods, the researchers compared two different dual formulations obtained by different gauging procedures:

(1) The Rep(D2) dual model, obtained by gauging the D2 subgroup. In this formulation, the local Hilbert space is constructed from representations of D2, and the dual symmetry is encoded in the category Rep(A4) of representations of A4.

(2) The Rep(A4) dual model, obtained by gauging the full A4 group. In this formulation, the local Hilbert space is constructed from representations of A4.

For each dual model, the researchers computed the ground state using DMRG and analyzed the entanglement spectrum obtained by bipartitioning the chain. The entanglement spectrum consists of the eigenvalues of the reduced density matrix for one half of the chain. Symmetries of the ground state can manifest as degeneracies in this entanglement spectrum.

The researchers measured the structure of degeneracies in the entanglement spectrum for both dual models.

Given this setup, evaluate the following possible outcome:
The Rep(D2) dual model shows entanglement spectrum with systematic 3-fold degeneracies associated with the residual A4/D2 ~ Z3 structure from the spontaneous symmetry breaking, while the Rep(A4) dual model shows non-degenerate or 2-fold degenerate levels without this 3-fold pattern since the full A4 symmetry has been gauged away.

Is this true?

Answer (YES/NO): NO